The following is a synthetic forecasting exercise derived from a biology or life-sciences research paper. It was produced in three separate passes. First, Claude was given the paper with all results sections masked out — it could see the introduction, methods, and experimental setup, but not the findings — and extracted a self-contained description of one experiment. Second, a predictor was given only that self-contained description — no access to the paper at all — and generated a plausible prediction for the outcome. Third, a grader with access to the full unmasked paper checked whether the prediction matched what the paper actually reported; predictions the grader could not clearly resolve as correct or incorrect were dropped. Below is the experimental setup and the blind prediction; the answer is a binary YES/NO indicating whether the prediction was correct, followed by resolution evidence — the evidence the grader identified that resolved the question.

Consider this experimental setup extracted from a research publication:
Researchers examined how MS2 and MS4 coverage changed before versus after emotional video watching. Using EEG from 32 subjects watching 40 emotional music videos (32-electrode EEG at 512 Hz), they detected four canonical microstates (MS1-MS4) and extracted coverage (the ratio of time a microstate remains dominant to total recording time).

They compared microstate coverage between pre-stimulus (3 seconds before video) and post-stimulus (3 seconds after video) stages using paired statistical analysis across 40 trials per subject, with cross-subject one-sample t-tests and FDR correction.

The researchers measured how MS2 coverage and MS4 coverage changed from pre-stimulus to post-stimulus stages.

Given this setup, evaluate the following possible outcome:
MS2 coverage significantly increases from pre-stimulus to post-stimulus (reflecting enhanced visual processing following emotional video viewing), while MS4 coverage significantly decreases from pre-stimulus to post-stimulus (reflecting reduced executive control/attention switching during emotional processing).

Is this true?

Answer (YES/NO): NO